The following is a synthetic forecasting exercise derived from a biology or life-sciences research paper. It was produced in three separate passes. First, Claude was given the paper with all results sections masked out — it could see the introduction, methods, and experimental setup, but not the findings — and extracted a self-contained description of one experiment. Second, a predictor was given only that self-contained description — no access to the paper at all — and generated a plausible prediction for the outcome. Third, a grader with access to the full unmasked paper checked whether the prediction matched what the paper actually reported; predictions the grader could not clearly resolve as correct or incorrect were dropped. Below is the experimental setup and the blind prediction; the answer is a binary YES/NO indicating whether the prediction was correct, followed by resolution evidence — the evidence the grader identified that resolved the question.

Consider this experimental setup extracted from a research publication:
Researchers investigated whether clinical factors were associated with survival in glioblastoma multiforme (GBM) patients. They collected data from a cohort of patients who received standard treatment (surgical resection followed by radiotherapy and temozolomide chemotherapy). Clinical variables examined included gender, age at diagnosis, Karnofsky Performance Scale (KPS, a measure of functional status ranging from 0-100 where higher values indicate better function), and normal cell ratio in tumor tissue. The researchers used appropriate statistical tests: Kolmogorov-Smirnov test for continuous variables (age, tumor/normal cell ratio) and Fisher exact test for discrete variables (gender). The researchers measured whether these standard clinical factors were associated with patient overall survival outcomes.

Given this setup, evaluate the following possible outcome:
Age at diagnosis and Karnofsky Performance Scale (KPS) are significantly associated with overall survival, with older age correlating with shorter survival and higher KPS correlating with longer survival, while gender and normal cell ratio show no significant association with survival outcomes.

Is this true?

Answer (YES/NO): NO